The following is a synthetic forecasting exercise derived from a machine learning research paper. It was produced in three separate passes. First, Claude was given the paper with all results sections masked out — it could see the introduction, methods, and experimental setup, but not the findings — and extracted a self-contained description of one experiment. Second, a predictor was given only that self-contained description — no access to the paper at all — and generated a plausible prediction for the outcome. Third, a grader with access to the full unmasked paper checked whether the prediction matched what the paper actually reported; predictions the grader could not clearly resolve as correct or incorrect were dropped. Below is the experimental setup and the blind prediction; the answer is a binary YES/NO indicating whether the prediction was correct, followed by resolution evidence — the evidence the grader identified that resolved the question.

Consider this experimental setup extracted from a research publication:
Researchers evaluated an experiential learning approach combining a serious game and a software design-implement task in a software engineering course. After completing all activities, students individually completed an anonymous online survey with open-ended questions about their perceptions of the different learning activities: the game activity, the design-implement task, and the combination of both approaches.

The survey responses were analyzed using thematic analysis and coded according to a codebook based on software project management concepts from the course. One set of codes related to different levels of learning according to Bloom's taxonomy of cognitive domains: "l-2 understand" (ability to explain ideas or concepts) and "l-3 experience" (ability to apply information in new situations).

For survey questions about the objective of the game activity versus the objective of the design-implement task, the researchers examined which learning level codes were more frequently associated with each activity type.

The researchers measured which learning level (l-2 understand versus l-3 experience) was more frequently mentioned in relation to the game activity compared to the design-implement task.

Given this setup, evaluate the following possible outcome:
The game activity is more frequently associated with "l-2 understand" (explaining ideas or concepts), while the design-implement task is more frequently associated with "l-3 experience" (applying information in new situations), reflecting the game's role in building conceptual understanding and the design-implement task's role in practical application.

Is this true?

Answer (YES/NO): YES